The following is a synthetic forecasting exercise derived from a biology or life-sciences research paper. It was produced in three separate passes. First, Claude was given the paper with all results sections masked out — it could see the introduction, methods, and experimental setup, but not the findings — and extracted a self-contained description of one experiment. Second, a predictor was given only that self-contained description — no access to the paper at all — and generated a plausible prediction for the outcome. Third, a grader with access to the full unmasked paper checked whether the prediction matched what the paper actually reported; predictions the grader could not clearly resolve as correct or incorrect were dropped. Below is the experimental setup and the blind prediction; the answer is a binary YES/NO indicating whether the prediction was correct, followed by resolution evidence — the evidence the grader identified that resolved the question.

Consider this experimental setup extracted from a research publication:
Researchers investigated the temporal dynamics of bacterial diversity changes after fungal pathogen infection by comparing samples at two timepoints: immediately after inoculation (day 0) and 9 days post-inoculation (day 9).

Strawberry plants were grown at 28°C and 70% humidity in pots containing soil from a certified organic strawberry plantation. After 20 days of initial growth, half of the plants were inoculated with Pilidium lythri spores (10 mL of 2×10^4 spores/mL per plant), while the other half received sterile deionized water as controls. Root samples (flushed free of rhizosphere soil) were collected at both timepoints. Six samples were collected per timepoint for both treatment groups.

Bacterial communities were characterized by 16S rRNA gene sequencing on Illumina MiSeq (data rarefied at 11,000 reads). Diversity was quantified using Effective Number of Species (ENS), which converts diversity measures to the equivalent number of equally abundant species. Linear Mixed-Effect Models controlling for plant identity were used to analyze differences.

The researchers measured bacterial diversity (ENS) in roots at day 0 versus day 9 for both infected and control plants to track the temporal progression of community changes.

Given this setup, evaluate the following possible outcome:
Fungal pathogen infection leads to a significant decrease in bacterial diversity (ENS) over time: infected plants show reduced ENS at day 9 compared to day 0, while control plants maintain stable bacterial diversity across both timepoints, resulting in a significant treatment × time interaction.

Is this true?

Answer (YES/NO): NO